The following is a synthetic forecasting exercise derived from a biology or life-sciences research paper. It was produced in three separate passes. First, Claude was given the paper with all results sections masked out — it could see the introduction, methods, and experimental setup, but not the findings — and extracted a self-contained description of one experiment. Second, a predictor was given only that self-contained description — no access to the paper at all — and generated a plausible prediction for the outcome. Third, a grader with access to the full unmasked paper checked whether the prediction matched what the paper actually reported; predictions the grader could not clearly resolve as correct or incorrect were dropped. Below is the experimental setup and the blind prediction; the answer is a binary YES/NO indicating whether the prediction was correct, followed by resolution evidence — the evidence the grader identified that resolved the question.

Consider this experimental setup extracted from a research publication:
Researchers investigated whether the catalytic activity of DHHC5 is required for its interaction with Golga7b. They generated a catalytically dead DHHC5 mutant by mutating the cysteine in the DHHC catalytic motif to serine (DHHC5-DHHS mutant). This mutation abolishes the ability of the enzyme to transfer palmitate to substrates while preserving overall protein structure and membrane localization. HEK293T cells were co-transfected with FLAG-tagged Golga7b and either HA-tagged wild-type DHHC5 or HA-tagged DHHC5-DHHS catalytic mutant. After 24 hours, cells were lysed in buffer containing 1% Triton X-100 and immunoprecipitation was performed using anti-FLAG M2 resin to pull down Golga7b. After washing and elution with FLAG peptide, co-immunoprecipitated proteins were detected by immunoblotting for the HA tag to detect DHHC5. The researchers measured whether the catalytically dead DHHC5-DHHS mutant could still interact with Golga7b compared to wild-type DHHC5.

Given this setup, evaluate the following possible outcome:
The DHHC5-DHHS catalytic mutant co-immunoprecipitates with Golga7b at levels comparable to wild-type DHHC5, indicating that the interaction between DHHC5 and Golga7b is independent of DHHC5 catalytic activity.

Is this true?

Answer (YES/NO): YES